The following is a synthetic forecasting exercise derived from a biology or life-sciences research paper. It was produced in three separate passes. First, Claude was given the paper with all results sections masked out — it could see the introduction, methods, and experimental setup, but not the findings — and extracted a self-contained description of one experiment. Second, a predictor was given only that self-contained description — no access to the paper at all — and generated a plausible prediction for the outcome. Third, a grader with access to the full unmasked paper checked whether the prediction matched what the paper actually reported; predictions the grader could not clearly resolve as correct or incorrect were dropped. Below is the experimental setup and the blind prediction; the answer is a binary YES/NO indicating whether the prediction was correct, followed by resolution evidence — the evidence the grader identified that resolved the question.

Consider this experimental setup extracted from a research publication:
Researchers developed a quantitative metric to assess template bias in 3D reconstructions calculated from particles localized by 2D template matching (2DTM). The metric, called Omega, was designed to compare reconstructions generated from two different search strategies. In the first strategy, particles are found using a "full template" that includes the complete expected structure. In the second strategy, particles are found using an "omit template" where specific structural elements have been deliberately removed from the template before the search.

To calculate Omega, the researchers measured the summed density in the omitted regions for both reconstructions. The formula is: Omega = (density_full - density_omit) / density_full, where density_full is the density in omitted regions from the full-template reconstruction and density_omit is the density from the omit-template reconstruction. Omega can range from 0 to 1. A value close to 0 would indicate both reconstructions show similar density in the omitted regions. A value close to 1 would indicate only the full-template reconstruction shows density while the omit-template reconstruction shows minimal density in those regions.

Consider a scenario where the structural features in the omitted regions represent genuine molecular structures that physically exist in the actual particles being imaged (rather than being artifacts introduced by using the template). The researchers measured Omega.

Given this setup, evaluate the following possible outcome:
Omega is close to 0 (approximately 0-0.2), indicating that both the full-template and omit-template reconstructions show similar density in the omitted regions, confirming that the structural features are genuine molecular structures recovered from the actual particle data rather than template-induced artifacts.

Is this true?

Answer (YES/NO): YES